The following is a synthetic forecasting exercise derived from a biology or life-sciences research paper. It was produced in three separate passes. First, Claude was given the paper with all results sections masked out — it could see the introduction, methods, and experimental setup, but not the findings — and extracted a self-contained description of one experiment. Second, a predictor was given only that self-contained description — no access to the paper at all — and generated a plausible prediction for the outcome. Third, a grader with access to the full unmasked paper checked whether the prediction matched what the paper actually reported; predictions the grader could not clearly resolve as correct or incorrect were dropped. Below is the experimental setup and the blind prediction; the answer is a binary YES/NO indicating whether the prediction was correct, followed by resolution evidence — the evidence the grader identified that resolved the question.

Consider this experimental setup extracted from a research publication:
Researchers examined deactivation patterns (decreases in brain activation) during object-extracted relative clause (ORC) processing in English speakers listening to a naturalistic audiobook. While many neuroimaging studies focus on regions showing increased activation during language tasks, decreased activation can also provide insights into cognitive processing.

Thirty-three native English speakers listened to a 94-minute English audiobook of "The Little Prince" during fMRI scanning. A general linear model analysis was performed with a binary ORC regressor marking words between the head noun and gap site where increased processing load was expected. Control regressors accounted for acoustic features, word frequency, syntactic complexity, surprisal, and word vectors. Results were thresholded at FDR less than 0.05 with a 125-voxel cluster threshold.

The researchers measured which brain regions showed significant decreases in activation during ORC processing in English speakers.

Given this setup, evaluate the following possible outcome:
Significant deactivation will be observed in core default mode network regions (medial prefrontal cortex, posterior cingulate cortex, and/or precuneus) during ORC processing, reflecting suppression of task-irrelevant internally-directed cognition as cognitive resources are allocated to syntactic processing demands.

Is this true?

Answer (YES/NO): NO